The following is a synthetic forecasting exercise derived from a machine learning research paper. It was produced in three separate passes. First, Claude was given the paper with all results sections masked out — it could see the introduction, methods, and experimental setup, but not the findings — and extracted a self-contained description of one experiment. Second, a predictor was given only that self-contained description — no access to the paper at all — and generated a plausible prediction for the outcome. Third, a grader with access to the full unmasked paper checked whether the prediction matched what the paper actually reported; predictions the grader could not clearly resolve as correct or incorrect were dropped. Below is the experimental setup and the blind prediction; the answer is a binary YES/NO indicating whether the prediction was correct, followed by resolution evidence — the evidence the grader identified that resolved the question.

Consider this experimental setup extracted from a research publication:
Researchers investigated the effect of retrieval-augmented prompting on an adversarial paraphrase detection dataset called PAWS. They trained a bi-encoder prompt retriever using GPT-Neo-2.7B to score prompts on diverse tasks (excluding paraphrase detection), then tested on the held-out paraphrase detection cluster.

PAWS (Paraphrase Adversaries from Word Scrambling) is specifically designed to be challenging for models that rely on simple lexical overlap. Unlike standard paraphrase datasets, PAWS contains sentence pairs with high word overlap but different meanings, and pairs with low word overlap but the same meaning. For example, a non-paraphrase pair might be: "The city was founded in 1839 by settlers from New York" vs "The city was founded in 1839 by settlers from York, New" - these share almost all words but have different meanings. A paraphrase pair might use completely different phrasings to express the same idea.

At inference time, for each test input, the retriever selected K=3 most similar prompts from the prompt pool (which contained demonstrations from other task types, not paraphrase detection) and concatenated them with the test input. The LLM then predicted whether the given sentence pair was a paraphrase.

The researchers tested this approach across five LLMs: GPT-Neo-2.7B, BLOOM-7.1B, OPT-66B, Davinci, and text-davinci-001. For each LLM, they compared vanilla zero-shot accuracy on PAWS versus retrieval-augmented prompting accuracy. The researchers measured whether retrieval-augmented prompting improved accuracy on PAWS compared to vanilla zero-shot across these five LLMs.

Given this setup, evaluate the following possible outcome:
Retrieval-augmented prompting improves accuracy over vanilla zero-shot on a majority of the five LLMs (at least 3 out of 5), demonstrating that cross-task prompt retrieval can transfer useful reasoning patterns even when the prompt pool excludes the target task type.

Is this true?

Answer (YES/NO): NO